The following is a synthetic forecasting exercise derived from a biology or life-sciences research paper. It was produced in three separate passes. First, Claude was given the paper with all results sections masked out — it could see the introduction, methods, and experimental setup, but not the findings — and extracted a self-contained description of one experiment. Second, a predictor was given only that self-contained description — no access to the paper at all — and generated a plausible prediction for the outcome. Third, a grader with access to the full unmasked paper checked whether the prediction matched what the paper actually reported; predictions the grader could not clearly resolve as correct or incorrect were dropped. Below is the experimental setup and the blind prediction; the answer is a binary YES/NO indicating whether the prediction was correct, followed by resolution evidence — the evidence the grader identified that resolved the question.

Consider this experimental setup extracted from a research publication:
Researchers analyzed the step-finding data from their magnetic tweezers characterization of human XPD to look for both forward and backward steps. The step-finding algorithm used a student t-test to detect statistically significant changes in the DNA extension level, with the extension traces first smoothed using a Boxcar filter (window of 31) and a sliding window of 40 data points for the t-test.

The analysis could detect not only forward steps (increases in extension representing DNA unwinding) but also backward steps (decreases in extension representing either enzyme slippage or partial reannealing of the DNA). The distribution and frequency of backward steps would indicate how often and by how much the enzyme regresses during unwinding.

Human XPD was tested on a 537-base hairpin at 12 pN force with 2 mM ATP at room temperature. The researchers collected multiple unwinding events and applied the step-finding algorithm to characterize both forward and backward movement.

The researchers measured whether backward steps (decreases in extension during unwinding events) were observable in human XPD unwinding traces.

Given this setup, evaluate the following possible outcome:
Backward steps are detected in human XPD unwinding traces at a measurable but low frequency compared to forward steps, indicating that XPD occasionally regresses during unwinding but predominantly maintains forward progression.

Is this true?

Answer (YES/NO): YES